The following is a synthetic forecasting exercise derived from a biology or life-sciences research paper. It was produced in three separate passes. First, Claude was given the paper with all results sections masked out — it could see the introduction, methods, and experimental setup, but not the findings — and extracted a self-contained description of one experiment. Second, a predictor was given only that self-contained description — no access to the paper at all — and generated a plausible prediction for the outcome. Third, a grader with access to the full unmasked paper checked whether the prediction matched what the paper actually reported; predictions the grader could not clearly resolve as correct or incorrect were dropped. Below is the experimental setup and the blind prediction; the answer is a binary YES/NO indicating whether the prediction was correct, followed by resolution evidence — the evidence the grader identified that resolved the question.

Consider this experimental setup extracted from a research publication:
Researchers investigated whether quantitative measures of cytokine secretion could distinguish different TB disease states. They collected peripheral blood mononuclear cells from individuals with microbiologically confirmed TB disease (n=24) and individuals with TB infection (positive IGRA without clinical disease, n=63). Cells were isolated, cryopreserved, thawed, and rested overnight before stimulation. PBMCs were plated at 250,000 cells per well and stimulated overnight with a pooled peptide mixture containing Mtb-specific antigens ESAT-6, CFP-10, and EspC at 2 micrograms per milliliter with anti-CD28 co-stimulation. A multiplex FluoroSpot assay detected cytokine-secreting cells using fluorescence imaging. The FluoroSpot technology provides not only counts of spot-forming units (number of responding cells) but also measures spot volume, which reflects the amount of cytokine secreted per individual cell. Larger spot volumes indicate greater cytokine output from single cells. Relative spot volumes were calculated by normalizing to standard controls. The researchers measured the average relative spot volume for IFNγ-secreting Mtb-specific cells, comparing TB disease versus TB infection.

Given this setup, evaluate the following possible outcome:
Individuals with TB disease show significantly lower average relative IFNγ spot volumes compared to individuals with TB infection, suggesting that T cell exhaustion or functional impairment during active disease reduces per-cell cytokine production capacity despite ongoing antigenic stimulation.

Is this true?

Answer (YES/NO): NO